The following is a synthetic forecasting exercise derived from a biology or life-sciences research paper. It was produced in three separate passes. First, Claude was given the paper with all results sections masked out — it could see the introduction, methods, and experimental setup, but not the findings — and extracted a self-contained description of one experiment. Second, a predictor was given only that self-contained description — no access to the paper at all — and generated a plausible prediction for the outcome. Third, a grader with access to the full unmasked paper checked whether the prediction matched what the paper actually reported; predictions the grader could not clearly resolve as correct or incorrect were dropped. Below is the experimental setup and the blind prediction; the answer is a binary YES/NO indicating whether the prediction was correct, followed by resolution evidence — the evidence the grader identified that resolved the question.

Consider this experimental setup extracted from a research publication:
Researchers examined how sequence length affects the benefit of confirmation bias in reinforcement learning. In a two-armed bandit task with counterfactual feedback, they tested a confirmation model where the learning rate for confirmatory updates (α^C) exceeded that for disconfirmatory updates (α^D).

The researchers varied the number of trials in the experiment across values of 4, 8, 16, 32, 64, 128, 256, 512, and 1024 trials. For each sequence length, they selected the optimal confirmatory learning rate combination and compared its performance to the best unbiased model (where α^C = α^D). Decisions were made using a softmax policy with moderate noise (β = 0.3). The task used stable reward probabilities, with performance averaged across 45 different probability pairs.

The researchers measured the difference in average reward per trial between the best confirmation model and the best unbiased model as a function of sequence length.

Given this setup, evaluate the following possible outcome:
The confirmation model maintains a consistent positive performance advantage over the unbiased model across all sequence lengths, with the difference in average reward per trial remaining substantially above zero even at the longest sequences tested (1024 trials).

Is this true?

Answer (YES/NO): NO